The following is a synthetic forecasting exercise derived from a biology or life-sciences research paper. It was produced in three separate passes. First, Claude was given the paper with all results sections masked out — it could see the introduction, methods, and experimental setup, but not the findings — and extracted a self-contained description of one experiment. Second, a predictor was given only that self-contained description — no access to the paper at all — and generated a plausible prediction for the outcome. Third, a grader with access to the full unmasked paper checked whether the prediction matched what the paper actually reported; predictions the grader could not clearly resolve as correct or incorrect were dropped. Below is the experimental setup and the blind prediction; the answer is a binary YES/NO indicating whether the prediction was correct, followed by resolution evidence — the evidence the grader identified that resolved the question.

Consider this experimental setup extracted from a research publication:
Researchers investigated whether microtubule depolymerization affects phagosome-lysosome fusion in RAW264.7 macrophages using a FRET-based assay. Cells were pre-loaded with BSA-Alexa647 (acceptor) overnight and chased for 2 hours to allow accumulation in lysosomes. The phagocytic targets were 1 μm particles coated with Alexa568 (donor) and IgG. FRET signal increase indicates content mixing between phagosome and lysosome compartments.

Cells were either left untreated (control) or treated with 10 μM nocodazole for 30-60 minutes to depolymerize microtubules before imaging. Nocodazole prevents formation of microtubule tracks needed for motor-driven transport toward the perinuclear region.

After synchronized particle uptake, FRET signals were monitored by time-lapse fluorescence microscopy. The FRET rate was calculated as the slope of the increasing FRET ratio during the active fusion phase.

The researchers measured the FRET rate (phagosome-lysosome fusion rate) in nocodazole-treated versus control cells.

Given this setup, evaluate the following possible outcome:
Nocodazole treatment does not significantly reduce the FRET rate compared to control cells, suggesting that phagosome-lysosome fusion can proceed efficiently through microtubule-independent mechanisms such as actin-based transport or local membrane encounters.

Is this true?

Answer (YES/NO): NO